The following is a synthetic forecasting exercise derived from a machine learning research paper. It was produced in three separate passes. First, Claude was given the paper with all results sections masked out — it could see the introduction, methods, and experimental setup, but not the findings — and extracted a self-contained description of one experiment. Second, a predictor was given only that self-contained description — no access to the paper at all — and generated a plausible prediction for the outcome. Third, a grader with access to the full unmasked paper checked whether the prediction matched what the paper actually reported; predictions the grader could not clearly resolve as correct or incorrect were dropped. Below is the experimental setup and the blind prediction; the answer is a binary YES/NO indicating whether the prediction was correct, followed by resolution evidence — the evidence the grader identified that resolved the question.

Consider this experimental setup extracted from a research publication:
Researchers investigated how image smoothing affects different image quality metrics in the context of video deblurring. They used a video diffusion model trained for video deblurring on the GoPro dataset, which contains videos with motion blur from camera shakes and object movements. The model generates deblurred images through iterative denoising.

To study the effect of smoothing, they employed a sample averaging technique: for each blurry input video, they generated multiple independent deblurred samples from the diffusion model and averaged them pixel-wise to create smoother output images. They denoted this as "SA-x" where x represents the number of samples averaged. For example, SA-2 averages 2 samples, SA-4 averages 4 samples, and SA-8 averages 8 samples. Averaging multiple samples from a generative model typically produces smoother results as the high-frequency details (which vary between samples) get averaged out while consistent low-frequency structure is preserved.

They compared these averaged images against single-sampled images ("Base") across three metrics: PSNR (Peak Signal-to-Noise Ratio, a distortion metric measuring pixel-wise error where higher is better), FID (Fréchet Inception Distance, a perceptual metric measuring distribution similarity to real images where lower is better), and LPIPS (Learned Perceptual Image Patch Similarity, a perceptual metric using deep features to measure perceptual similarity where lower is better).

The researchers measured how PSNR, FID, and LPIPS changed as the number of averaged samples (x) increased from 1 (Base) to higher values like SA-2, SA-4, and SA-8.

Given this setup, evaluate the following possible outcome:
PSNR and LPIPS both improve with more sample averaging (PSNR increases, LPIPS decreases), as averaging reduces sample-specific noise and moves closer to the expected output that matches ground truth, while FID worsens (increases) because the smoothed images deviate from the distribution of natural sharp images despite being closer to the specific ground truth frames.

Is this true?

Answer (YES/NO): NO